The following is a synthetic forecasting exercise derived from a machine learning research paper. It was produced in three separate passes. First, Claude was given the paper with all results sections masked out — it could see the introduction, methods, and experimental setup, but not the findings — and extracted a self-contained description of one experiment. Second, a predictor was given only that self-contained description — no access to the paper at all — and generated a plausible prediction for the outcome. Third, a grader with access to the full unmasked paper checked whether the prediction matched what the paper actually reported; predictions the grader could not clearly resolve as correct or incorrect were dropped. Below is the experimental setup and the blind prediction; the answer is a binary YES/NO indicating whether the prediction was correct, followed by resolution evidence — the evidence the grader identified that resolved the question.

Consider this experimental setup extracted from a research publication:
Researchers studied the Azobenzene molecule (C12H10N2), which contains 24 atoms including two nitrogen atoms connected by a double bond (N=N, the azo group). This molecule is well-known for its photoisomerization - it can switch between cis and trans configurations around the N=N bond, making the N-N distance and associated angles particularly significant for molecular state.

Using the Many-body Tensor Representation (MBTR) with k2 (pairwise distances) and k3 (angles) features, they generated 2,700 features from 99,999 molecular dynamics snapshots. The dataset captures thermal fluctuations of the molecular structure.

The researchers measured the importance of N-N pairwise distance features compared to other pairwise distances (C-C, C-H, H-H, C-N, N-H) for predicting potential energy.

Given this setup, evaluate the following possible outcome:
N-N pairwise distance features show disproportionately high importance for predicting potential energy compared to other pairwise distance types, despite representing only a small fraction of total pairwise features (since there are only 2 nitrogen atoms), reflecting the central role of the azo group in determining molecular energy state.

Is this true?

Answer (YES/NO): NO